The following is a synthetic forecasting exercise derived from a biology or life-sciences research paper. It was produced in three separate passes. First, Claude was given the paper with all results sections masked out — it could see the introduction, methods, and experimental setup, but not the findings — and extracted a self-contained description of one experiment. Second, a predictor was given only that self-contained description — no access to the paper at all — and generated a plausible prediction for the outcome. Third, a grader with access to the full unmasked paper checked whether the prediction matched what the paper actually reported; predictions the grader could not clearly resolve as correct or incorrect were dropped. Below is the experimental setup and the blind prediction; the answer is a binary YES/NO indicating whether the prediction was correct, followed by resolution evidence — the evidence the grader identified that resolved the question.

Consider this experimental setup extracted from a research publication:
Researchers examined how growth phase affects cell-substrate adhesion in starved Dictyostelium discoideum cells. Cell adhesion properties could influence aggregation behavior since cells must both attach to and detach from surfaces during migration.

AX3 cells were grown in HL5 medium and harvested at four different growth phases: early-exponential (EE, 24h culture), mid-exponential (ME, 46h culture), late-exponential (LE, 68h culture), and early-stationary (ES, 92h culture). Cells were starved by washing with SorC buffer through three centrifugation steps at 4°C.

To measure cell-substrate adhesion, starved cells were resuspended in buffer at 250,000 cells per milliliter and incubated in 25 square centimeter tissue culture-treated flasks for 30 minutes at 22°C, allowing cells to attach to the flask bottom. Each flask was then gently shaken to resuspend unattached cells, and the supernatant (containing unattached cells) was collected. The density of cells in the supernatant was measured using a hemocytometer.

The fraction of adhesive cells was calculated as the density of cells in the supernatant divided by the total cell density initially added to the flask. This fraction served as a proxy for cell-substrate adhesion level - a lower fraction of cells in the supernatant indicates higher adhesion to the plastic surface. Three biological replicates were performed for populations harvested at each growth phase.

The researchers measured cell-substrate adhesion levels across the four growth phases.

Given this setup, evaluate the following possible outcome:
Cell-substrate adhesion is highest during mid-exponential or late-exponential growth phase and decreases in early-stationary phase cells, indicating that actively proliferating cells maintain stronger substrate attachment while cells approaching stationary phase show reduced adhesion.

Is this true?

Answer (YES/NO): NO